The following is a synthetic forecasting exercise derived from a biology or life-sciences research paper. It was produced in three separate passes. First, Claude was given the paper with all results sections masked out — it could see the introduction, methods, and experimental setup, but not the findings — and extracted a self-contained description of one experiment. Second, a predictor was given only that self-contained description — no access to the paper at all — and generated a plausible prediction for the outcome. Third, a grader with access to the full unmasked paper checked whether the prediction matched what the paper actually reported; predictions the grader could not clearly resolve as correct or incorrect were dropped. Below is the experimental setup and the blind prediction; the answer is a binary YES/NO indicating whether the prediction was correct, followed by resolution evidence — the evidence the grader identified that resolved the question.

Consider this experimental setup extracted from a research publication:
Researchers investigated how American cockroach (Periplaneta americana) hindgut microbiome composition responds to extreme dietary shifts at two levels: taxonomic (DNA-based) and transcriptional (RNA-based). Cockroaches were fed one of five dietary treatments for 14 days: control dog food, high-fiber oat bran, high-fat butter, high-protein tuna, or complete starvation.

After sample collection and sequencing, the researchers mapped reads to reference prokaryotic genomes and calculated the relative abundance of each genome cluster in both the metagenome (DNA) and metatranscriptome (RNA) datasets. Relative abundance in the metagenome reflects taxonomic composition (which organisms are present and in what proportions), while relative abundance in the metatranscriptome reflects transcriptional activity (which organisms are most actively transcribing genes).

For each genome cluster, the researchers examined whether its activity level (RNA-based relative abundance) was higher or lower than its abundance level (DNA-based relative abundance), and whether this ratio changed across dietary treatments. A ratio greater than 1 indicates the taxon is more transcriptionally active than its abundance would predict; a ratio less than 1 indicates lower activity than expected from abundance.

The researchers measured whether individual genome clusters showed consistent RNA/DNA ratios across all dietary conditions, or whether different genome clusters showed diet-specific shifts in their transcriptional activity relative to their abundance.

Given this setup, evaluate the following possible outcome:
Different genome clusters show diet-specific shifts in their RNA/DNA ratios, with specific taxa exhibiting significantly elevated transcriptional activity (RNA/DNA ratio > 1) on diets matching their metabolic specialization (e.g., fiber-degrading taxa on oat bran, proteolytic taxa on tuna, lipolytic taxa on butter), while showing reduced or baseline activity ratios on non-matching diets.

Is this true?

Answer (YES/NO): NO